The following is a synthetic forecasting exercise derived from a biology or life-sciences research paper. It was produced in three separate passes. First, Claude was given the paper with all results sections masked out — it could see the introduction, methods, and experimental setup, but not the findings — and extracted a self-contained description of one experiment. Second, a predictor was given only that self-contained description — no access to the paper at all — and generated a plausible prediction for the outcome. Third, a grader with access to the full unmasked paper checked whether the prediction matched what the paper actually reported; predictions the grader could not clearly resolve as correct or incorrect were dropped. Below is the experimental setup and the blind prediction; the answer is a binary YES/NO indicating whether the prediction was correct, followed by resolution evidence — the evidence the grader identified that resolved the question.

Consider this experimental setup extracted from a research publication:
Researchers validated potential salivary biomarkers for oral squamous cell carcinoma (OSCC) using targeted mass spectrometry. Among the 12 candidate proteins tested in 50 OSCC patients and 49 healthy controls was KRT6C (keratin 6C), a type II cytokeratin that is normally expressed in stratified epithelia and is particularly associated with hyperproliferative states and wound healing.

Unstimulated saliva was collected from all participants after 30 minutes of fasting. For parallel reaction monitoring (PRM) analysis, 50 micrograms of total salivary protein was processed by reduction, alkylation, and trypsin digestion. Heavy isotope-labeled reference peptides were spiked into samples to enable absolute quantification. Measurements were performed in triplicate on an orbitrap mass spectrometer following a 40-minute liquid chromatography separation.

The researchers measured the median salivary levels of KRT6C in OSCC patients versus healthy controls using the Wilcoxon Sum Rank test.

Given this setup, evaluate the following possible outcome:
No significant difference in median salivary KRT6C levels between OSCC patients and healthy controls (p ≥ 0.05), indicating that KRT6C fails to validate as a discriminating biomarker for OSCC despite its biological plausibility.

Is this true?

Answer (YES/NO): NO